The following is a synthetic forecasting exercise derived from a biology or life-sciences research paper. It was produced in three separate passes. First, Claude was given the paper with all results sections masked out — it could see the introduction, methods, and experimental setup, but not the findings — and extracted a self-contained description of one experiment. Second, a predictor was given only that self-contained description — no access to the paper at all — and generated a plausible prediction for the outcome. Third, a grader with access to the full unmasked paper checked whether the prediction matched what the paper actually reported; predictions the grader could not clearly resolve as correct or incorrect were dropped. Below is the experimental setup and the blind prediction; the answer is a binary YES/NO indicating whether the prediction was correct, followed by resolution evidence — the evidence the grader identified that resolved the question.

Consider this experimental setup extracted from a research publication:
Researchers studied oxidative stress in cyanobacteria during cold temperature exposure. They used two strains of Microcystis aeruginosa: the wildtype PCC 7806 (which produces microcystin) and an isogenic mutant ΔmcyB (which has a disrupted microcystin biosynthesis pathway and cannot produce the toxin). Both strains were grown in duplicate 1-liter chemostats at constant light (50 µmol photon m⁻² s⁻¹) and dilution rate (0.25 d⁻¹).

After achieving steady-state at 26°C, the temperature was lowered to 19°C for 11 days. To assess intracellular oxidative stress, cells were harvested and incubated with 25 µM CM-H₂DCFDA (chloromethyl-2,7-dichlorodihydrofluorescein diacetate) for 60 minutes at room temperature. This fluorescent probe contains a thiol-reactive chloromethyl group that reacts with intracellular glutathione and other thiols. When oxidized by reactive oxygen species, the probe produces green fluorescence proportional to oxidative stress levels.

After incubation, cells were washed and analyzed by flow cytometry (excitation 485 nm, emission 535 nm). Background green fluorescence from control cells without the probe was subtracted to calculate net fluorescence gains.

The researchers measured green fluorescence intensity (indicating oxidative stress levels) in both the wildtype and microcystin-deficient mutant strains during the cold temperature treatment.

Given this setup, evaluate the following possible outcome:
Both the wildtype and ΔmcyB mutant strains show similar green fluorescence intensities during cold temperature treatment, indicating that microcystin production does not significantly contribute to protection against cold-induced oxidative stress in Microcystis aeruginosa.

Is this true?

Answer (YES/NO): NO